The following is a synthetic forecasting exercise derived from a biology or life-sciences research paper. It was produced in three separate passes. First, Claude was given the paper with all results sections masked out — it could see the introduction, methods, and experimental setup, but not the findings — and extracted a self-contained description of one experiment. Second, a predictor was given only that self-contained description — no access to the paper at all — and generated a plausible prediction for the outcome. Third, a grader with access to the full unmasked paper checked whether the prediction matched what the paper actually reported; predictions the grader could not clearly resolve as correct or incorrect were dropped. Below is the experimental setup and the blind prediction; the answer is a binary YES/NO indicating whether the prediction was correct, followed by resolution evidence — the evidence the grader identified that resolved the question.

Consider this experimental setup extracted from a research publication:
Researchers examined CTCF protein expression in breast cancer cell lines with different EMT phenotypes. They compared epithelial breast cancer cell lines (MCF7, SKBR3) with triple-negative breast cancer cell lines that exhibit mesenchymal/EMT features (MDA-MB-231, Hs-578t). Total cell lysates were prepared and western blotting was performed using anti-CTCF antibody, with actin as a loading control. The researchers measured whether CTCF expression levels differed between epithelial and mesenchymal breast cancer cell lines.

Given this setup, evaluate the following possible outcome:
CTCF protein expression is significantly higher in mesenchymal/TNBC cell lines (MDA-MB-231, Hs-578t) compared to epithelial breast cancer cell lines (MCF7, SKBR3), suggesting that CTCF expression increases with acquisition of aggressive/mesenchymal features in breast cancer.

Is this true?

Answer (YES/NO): NO